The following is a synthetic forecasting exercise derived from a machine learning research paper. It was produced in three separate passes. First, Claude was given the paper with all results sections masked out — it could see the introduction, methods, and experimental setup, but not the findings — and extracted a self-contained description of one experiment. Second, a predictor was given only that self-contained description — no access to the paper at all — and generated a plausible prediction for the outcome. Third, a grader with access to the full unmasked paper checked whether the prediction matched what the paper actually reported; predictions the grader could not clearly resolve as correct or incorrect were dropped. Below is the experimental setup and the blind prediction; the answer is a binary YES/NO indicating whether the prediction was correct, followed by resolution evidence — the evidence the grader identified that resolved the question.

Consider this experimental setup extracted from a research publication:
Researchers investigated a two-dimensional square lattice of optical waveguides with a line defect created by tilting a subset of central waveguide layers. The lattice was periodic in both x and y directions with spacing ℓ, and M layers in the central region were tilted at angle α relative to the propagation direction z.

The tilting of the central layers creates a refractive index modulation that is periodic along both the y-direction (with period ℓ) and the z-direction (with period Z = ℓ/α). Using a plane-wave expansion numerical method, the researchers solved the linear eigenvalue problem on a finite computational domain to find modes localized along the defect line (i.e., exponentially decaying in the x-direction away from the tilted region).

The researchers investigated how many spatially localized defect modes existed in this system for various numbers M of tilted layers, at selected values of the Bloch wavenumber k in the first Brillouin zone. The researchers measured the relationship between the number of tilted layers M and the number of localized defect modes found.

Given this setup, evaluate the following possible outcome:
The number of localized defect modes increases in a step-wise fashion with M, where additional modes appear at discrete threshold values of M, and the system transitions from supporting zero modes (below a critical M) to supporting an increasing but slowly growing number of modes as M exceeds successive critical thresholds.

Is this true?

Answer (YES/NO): NO